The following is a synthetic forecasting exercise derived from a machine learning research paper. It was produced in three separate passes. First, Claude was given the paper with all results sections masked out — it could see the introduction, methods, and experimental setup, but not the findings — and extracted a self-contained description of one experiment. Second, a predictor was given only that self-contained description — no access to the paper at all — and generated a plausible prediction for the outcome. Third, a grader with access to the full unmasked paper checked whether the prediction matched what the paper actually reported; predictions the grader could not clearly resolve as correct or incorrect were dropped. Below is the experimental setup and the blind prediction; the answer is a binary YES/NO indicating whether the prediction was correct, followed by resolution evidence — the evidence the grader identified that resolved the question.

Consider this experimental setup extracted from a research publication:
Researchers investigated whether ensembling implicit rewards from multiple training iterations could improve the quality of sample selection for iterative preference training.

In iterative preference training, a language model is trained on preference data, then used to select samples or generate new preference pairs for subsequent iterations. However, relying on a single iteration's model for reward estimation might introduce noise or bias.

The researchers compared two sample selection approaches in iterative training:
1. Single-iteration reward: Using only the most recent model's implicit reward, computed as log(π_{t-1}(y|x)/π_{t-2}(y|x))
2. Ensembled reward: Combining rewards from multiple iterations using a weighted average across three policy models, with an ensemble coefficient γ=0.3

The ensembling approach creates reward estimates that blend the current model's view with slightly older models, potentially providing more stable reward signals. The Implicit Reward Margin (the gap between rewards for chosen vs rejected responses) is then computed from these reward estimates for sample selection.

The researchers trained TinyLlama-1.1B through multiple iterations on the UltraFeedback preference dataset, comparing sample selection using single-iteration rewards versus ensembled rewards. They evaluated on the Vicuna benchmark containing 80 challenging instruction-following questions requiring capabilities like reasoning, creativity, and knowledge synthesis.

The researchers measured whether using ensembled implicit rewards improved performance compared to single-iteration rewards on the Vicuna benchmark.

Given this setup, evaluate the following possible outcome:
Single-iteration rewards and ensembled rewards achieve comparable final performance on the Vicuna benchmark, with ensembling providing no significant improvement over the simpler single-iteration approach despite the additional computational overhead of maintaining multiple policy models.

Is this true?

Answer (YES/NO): NO